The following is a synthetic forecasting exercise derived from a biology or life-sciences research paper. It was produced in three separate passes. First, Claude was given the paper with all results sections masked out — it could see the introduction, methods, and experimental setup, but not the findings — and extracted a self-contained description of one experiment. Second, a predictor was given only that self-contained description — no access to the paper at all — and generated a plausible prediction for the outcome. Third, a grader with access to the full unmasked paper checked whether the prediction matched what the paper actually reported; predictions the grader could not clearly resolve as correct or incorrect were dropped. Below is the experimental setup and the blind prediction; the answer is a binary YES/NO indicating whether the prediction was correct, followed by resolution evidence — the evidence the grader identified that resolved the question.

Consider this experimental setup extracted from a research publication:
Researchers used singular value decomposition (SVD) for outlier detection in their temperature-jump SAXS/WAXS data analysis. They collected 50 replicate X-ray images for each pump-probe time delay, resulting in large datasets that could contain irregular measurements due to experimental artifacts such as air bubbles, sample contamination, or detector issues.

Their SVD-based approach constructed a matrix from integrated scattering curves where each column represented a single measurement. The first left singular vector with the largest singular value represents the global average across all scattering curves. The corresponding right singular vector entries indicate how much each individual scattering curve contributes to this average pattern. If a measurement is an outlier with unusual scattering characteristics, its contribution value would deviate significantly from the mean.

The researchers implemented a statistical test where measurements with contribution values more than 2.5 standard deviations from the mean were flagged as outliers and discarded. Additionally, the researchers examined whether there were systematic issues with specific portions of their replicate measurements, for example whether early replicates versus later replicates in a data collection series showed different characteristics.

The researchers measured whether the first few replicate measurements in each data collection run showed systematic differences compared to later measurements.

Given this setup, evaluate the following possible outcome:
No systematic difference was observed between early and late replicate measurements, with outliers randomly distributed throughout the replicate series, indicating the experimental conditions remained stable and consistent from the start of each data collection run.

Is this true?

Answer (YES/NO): NO